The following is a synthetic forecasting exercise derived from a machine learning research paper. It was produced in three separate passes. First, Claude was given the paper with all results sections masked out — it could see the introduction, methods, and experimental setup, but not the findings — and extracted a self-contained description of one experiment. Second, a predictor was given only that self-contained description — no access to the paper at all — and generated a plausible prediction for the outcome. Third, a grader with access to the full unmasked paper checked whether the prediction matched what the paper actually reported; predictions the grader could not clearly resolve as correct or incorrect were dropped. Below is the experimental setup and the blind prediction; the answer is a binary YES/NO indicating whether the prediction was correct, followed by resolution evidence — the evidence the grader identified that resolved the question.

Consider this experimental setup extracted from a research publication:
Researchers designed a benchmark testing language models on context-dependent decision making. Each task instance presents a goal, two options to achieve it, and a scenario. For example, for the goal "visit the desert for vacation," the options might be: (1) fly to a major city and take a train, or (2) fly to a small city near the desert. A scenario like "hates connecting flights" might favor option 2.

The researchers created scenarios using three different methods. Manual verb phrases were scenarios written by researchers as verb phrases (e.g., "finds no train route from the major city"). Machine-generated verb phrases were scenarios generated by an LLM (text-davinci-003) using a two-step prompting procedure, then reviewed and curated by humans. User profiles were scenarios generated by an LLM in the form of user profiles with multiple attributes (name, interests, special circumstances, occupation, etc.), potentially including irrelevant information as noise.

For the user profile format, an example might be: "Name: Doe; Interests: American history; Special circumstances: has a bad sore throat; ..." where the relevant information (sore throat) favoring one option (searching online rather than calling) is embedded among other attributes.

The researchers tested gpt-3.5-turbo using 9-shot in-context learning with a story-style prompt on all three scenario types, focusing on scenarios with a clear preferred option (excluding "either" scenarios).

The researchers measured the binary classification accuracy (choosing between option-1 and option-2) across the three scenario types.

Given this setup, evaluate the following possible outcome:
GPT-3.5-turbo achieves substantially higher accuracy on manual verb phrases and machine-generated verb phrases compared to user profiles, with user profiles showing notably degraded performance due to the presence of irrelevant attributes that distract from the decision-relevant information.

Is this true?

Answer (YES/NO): NO